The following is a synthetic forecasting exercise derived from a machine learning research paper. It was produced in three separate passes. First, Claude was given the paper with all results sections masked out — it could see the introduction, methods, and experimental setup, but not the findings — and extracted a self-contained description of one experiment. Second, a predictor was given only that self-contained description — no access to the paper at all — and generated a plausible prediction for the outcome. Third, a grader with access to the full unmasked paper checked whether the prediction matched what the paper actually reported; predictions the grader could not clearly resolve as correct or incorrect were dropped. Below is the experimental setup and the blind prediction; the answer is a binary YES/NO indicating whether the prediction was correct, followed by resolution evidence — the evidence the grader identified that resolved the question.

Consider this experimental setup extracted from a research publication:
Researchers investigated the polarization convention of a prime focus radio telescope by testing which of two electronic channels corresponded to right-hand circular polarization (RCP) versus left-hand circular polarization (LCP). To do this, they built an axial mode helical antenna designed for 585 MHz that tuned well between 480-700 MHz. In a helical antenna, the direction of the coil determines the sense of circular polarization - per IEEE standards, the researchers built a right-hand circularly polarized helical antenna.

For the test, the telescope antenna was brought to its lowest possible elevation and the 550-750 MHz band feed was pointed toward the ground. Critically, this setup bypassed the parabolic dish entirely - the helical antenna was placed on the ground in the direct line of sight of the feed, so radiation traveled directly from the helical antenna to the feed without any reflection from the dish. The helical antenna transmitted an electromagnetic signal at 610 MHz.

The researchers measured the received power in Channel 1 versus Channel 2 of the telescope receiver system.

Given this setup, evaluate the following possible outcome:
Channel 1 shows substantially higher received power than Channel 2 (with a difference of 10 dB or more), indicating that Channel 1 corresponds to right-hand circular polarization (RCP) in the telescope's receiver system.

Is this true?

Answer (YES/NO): YES